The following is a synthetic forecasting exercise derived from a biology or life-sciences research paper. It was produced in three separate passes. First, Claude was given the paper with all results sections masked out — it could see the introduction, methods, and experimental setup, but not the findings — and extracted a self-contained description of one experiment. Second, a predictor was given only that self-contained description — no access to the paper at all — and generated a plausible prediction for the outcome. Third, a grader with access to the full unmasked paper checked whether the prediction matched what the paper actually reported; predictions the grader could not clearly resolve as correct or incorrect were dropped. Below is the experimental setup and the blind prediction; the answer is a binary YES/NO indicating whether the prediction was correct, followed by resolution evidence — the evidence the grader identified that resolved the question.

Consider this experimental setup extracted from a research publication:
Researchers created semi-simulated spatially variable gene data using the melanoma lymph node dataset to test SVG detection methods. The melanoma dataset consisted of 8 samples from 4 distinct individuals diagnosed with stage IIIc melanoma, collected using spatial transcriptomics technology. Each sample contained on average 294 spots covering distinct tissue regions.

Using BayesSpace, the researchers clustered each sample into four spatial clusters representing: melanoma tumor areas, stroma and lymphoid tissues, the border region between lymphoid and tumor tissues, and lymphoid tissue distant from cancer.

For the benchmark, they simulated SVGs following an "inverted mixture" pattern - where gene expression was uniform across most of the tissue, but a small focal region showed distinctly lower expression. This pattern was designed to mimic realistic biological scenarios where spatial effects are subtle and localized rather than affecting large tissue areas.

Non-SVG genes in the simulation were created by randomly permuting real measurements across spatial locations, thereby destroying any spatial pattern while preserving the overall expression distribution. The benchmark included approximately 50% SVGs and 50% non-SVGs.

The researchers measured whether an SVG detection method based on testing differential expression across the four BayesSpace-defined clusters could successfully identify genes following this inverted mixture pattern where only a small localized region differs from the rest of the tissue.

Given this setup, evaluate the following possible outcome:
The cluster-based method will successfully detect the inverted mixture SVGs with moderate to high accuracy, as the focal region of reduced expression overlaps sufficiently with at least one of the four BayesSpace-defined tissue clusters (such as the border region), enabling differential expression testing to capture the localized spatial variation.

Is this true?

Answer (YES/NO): YES